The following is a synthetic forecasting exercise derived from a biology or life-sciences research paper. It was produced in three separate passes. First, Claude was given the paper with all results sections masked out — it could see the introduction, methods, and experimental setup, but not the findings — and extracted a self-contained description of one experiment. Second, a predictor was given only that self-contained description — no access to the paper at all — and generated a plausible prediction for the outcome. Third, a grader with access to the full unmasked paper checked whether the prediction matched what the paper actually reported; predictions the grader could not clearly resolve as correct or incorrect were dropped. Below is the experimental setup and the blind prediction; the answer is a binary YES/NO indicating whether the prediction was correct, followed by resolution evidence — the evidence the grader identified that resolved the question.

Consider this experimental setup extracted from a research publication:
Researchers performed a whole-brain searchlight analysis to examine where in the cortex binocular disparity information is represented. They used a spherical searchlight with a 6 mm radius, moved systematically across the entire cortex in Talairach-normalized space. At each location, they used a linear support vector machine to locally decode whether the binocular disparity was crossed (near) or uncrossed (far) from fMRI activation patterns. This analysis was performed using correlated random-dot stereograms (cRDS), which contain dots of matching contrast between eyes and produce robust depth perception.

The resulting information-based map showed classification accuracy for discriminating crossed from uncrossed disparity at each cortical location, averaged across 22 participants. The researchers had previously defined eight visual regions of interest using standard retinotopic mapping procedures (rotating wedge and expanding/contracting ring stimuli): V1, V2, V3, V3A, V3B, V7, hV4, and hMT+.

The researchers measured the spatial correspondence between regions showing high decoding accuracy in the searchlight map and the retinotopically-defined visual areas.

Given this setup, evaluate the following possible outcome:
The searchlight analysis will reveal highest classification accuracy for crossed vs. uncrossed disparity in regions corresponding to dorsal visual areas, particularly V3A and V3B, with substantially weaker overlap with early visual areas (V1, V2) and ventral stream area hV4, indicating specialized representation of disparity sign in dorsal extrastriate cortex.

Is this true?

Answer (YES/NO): NO